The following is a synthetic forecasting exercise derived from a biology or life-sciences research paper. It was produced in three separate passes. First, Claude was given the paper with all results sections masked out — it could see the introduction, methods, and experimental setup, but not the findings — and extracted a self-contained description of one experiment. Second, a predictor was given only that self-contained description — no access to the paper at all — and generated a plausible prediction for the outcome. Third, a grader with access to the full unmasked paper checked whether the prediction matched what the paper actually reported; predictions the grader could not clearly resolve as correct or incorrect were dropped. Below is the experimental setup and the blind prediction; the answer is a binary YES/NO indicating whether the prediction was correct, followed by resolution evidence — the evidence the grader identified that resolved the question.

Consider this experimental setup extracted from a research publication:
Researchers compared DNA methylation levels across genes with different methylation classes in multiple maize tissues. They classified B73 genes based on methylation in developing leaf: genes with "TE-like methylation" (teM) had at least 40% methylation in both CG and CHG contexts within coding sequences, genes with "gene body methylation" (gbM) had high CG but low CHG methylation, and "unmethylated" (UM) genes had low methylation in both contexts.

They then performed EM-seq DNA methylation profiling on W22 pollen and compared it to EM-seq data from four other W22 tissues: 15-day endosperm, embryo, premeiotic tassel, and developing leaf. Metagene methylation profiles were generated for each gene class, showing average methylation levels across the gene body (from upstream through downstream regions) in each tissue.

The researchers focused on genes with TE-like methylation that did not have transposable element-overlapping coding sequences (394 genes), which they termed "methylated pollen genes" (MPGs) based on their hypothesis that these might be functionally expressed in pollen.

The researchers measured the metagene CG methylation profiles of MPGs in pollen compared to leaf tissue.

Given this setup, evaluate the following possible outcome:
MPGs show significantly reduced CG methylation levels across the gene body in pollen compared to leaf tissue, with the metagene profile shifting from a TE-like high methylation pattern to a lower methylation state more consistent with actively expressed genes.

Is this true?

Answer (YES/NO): NO